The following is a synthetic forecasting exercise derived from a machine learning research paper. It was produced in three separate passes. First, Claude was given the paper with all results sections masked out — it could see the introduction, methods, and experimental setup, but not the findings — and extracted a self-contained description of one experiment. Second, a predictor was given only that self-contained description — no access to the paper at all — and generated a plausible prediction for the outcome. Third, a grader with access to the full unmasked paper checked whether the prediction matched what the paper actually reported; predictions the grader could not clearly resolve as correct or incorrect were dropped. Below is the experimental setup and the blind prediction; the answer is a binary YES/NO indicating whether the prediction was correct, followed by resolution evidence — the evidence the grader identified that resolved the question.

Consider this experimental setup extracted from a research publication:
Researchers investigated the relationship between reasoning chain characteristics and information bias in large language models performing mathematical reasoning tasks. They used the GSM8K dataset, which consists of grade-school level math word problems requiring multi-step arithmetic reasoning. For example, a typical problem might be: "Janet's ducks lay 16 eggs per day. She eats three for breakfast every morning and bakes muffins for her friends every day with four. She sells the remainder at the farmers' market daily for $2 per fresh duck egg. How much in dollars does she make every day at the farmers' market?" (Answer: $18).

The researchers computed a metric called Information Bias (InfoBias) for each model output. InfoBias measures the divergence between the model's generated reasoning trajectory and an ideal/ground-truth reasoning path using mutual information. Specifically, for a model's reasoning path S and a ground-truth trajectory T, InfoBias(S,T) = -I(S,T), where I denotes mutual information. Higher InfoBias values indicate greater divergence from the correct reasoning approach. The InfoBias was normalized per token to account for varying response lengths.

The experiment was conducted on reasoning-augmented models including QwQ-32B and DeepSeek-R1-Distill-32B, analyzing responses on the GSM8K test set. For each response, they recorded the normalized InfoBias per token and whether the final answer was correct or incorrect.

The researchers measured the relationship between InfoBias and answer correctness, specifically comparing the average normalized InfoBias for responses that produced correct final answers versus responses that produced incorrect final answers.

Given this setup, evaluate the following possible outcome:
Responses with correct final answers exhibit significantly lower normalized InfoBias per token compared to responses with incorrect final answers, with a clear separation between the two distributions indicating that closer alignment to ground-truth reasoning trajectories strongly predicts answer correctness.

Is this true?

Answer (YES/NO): YES